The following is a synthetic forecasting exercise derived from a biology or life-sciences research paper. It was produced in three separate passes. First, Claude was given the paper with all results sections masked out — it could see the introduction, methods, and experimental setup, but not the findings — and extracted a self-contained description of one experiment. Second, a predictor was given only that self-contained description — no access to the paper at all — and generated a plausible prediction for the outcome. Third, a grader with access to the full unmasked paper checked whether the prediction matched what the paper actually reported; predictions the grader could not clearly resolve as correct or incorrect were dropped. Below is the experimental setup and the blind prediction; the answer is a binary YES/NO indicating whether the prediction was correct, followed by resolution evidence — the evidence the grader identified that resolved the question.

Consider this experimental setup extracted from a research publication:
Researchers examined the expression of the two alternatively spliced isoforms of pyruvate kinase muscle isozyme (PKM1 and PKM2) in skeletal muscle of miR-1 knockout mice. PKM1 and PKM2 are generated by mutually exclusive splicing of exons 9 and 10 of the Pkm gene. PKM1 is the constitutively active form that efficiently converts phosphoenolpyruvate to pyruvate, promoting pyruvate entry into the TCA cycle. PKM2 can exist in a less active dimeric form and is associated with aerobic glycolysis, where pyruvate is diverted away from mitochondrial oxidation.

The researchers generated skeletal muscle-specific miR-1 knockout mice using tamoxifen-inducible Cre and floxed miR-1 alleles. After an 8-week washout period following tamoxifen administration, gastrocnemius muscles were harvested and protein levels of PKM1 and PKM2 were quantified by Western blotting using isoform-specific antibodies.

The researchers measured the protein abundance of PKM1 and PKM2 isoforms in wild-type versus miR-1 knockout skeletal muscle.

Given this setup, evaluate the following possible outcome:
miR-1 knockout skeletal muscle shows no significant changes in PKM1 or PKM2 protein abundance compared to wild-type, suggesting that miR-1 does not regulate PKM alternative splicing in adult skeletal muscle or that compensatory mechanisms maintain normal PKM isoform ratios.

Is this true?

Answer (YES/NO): NO